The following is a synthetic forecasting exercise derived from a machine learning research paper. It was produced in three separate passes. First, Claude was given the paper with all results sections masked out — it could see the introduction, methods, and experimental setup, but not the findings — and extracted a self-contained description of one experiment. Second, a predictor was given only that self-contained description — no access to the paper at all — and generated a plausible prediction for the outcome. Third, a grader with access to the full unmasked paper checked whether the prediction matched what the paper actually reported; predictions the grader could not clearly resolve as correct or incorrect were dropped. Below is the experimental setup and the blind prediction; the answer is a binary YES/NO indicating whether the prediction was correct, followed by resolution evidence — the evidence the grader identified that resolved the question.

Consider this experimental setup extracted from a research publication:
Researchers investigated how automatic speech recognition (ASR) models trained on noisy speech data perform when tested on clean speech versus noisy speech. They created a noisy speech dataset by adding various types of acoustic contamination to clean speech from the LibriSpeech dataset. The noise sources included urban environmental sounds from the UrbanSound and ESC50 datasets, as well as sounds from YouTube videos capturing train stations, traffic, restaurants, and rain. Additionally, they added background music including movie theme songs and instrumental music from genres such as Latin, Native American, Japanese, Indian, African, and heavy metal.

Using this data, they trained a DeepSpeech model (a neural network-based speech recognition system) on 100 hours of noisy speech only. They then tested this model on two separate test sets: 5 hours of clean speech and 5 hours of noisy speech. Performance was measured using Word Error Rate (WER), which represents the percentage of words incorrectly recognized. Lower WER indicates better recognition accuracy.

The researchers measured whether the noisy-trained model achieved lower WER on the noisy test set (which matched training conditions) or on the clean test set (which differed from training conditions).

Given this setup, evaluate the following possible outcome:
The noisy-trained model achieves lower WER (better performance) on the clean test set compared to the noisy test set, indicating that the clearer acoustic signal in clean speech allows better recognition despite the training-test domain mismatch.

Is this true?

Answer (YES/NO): NO